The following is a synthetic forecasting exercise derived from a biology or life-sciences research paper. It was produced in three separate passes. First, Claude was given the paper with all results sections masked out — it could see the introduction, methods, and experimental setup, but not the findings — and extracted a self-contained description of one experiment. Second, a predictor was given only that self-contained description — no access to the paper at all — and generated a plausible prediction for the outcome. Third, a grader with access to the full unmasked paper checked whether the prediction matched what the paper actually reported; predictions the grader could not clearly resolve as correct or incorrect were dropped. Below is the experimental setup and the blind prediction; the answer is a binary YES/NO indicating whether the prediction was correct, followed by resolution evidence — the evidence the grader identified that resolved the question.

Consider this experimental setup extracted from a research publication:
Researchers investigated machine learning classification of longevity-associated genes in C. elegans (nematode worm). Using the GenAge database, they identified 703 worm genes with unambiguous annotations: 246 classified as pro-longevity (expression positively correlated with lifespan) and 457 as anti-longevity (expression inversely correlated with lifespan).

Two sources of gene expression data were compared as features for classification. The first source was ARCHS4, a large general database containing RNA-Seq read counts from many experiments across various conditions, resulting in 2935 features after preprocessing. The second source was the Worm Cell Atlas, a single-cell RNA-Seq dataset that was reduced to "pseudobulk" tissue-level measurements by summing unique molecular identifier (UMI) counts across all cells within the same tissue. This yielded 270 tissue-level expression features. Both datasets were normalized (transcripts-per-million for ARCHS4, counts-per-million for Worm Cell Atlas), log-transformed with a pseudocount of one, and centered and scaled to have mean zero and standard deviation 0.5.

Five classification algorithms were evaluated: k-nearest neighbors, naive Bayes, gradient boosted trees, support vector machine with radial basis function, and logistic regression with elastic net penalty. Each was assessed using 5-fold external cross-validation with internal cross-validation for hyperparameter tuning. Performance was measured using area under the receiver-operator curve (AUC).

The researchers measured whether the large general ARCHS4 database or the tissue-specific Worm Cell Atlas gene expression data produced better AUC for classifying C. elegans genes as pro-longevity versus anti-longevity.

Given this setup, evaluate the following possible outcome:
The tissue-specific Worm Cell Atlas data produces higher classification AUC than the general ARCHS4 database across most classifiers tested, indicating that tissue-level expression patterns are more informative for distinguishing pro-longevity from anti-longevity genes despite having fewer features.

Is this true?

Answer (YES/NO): NO